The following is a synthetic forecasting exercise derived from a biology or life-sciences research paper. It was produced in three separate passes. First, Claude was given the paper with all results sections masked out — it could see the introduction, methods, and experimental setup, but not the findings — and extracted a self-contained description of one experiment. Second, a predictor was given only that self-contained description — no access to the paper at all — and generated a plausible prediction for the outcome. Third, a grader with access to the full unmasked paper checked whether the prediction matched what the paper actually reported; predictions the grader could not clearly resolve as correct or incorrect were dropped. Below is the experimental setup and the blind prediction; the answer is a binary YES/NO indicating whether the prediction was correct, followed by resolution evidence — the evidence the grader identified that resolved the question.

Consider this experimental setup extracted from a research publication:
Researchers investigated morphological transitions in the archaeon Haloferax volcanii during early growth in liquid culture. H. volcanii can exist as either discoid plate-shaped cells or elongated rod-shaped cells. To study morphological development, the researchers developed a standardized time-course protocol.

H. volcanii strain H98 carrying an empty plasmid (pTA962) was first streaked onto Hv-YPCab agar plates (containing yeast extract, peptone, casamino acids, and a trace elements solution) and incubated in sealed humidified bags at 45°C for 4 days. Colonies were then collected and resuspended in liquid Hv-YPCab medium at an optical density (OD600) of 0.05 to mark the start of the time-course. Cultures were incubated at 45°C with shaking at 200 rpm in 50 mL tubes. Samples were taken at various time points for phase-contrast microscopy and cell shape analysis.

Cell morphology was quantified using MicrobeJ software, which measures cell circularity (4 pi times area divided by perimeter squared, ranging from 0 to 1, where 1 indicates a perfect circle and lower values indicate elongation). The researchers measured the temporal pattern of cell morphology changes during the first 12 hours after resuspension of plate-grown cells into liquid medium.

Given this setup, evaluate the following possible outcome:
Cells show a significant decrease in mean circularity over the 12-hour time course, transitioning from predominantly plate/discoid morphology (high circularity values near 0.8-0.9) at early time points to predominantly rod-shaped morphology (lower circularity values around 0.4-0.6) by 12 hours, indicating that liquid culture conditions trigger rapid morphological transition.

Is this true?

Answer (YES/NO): NO